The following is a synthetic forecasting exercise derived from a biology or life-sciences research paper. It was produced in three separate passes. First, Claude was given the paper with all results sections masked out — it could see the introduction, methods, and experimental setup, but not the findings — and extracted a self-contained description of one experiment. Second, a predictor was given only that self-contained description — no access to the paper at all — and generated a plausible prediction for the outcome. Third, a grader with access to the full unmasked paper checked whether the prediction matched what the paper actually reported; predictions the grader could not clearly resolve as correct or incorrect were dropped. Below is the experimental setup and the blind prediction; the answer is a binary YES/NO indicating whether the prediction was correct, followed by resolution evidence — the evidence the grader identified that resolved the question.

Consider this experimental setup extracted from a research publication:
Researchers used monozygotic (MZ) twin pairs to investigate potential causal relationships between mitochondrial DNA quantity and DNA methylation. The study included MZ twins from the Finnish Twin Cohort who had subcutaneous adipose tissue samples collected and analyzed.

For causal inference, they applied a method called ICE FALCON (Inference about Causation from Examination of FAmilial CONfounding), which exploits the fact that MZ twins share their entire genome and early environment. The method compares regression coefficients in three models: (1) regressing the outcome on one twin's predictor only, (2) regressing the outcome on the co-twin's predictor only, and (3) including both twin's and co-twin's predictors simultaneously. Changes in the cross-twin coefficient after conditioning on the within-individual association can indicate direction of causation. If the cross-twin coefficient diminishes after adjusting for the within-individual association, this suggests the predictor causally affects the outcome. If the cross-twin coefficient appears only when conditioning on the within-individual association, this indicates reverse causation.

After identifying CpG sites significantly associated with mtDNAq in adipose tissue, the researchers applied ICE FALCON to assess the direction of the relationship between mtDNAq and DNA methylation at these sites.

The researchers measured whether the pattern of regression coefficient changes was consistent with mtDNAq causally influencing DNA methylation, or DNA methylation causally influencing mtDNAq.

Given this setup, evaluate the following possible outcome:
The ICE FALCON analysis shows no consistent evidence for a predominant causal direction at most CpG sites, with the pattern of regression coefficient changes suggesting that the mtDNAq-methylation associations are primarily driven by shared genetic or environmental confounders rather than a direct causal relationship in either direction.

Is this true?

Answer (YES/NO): NO